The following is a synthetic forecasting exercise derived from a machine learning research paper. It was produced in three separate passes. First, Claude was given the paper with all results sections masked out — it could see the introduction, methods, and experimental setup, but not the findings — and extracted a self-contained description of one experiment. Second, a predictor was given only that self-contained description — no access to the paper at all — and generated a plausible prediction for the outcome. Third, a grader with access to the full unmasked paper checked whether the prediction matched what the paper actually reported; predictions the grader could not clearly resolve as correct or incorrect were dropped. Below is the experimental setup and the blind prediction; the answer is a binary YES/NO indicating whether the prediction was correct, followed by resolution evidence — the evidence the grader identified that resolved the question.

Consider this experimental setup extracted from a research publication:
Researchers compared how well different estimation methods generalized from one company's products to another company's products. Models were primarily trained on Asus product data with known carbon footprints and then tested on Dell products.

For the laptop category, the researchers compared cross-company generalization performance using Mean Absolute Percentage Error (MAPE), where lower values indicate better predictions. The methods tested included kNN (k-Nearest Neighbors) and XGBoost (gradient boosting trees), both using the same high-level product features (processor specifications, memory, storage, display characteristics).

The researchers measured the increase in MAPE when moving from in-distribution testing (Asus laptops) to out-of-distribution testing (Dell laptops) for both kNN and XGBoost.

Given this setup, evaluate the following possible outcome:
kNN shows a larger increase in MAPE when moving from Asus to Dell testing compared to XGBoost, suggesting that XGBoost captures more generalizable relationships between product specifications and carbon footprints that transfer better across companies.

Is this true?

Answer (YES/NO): NO